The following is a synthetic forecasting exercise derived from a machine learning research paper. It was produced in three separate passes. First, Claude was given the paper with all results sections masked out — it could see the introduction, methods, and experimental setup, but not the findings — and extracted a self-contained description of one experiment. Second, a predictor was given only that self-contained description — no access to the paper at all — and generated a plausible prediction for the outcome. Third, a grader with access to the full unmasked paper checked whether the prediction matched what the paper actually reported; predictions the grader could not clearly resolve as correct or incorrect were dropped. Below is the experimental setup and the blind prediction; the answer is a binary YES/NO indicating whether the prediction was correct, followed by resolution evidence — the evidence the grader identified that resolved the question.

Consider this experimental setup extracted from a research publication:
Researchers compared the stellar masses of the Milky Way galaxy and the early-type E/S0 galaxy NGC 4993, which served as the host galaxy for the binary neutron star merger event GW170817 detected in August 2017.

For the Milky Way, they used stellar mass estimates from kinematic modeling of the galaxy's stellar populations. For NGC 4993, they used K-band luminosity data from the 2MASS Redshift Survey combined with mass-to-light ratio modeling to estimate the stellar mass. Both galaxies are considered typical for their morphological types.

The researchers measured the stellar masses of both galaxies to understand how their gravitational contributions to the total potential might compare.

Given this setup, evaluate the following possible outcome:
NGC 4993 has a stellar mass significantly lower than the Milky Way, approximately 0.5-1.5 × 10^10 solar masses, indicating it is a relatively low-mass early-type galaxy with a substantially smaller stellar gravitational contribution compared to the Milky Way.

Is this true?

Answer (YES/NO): NO